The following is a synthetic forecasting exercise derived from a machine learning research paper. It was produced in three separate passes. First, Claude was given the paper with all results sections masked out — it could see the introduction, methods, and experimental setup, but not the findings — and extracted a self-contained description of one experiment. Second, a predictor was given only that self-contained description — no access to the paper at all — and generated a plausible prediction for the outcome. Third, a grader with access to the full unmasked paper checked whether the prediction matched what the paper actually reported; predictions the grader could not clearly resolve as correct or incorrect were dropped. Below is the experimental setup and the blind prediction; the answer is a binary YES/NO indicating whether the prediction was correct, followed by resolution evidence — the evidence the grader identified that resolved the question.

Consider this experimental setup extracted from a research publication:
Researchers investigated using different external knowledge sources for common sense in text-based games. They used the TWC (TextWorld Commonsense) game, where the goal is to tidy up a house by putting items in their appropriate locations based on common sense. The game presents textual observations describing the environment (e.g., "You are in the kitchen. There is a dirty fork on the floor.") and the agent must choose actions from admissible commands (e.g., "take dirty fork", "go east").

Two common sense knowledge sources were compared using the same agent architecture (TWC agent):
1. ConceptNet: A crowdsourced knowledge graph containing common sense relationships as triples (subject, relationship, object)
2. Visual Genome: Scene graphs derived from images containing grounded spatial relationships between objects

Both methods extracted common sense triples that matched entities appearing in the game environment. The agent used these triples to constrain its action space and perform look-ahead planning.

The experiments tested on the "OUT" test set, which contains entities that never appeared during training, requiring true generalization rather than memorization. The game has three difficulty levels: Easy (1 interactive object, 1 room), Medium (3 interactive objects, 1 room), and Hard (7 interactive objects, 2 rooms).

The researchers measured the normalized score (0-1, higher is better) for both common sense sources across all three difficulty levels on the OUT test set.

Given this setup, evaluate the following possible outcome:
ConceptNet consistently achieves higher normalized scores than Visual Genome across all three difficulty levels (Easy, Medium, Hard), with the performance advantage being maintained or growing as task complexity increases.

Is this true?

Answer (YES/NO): NO